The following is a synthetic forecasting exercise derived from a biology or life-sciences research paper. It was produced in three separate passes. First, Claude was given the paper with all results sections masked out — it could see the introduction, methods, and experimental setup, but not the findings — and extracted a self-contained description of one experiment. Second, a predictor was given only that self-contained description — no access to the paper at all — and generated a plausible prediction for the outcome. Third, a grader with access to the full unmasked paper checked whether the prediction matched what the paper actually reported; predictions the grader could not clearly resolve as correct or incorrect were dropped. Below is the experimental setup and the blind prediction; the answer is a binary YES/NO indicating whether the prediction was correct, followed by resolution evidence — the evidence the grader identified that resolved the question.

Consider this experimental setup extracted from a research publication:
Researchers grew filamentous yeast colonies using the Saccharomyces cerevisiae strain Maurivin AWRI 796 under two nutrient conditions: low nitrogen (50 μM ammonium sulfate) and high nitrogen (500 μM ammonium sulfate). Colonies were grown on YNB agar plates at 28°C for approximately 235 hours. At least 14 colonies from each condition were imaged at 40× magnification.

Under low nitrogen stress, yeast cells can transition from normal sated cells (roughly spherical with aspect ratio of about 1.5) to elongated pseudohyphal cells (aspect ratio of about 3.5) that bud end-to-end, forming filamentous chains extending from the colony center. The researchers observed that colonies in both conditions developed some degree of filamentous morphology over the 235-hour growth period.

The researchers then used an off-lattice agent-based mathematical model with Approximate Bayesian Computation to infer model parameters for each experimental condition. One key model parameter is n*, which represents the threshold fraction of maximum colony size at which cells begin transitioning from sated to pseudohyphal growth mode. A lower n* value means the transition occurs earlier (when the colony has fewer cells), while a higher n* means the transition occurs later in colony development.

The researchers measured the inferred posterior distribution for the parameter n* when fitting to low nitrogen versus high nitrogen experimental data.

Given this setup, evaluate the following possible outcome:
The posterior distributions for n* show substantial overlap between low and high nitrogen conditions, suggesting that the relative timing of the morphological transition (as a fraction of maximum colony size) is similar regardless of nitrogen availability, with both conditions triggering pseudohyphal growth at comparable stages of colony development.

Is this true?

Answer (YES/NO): NO